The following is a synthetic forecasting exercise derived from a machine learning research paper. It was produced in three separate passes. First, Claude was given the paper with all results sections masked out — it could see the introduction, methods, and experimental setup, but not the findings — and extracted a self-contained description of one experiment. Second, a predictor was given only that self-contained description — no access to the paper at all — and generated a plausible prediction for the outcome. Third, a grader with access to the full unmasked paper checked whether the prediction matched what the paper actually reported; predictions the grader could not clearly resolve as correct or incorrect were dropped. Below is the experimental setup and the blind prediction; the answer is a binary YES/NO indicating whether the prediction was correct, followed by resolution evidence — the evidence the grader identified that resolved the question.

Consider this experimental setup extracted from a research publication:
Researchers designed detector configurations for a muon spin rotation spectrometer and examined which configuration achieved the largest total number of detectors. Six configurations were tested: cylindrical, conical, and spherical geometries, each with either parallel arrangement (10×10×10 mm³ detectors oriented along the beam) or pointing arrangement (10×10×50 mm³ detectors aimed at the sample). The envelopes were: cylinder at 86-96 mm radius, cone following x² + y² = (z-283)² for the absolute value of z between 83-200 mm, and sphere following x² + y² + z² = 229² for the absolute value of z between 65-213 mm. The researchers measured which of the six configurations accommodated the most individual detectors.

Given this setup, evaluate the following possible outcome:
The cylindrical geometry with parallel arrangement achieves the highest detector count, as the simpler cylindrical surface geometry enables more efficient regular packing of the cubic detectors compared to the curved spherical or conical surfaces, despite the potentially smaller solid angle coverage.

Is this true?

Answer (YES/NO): NO